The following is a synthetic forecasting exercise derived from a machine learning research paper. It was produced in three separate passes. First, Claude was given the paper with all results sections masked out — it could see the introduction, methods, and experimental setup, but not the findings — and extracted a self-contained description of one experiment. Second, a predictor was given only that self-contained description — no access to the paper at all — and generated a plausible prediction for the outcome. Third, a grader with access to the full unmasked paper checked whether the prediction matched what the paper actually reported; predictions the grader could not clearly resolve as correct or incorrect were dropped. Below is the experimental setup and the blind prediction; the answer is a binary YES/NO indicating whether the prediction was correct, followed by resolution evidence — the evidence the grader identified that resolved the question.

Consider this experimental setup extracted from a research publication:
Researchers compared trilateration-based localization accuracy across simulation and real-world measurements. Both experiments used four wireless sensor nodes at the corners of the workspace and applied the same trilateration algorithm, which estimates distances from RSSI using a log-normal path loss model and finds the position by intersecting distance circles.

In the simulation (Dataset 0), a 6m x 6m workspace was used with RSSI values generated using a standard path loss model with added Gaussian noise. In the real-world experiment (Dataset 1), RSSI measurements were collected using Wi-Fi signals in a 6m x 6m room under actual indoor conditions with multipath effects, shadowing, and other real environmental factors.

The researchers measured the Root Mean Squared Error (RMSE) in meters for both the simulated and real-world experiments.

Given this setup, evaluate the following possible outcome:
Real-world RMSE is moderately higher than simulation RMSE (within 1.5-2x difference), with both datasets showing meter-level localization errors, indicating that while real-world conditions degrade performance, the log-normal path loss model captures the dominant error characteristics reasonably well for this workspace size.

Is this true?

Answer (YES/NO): NO